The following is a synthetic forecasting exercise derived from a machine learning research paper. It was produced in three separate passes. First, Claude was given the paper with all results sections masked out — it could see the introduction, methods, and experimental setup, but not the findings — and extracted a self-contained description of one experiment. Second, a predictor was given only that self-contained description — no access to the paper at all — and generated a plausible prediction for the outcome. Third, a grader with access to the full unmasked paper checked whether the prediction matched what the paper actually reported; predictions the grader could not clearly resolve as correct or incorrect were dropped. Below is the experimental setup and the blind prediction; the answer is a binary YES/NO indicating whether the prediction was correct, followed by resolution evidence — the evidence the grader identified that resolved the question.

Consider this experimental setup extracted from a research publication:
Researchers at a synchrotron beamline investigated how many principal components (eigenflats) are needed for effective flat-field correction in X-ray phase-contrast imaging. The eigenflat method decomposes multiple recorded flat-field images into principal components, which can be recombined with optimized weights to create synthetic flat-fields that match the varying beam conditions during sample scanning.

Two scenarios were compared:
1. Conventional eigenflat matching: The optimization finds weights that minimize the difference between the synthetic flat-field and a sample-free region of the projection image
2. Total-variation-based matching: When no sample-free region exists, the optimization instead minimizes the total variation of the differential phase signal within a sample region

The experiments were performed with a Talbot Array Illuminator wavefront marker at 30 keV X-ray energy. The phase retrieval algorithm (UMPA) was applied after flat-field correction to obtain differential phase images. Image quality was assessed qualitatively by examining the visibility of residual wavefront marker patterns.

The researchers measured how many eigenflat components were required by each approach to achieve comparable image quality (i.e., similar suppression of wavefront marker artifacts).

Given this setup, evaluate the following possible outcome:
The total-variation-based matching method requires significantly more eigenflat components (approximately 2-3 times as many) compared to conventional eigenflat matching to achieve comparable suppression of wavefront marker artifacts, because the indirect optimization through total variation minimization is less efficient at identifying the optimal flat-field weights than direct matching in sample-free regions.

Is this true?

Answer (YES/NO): NO